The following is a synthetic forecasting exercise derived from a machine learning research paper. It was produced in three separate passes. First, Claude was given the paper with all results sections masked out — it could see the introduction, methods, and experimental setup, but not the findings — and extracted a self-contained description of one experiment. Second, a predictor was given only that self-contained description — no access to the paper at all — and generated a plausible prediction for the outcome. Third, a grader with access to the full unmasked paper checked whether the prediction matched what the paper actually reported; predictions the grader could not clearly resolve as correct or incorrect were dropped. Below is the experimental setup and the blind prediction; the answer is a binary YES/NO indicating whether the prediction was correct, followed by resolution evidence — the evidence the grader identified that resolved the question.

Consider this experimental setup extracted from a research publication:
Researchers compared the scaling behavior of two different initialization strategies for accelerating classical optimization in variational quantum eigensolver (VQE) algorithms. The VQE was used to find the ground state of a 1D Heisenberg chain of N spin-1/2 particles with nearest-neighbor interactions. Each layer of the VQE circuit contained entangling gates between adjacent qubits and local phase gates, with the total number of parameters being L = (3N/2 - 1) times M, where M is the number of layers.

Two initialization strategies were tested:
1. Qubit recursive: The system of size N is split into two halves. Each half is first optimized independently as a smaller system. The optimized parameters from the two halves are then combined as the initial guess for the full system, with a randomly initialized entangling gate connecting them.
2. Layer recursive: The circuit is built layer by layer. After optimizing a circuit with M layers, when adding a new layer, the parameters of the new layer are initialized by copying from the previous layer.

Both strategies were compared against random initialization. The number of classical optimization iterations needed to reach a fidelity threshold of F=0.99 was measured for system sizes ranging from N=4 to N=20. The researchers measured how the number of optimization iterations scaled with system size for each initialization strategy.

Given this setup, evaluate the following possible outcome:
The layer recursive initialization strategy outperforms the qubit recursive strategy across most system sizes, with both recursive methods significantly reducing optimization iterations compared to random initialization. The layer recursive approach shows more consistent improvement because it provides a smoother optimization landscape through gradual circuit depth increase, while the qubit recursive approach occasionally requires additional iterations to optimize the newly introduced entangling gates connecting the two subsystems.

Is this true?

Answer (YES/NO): NO